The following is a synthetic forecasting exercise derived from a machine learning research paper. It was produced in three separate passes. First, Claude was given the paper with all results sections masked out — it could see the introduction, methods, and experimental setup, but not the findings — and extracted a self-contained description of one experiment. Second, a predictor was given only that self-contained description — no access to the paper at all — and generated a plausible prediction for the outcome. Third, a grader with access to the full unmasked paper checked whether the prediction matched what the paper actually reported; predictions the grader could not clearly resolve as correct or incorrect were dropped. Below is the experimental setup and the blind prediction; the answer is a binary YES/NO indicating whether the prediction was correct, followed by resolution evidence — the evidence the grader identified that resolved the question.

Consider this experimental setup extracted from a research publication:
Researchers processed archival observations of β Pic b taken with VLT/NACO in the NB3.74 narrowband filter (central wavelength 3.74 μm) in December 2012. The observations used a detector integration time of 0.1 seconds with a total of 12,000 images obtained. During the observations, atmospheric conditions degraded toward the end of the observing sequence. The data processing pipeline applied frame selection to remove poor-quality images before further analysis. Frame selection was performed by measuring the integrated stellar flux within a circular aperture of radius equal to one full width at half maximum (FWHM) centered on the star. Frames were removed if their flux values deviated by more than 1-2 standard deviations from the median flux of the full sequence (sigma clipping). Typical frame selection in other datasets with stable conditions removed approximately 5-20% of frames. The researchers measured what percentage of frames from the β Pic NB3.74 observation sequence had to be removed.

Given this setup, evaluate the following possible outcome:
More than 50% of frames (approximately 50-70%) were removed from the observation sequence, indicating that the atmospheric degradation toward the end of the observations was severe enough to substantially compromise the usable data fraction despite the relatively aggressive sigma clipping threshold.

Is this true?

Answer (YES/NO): NO